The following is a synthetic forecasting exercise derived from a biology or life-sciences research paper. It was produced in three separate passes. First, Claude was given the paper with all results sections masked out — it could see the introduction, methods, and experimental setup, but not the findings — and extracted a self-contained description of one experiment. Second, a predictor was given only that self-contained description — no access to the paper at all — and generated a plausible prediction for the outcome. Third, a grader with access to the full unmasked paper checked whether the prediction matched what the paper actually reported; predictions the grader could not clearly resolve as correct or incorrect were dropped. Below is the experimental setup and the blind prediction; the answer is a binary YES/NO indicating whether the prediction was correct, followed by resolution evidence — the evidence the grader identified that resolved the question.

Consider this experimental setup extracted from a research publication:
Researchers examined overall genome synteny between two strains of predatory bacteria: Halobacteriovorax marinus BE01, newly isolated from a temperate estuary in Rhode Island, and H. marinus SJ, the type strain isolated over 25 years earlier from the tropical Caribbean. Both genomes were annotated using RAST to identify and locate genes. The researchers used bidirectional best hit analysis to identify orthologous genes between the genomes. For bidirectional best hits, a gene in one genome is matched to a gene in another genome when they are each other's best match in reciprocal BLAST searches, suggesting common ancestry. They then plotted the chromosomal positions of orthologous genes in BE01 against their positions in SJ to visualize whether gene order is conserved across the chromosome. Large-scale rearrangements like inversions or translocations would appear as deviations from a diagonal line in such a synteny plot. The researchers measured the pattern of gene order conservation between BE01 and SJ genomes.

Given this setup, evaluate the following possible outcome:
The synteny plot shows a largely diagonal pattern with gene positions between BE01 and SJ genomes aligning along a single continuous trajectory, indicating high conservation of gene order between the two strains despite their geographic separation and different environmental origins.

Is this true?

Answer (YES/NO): YES